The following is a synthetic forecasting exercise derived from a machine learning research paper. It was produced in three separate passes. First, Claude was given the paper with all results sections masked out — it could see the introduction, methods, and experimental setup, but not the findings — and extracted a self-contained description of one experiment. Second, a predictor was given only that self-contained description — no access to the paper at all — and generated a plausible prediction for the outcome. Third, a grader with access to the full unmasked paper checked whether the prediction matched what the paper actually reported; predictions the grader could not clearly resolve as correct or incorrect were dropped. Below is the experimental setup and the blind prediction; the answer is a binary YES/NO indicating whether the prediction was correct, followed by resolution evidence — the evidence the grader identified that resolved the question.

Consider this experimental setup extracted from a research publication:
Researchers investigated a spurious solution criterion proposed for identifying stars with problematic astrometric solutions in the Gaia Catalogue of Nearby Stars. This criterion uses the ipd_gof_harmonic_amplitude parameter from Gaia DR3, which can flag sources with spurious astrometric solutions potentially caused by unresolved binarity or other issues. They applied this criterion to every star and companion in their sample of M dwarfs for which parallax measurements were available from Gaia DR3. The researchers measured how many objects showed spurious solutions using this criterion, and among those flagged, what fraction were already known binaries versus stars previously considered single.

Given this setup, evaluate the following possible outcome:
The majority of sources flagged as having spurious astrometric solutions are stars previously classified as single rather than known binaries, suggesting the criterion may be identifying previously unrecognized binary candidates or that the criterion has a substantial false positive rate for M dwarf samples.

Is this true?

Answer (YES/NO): NO